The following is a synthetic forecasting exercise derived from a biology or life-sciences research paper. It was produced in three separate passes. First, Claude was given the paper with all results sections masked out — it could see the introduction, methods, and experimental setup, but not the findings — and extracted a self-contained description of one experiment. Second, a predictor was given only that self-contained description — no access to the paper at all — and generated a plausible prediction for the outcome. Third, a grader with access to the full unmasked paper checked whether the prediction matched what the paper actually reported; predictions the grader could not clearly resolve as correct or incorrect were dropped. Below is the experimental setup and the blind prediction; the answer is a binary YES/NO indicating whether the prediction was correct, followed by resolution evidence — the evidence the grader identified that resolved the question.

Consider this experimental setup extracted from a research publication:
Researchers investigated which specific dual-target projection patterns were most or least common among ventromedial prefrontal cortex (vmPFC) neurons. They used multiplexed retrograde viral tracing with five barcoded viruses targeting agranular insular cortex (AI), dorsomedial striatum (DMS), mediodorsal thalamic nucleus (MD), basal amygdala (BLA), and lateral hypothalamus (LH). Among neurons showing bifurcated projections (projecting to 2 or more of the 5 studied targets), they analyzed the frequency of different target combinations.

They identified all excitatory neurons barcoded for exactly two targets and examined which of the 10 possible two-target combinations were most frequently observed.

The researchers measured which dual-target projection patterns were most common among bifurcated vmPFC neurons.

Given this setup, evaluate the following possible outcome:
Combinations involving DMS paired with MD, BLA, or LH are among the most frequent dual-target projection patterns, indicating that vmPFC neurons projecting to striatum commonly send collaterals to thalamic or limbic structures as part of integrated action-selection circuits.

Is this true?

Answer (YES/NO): YES